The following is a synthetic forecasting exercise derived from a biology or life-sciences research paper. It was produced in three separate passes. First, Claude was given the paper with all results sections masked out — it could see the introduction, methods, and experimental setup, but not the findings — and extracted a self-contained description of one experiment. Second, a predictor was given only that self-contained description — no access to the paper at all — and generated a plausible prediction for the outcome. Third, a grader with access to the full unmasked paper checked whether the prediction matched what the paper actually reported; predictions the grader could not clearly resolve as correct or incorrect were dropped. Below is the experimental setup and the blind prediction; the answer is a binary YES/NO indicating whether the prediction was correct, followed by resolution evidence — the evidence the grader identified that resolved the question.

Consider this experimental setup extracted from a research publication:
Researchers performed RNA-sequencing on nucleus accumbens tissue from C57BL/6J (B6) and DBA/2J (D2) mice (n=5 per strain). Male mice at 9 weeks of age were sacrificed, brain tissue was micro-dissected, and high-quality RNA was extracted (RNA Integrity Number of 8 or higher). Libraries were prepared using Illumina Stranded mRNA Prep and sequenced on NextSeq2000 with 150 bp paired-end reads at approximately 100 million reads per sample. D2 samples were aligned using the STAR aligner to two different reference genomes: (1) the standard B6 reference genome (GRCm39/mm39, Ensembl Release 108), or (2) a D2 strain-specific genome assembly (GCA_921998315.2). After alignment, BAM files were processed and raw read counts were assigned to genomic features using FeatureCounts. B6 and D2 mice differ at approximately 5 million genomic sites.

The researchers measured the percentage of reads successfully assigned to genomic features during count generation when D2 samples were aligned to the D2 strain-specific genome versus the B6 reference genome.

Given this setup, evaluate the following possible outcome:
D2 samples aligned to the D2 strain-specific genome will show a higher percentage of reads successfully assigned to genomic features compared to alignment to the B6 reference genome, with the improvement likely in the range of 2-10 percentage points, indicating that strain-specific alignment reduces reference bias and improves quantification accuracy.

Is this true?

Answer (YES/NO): NO